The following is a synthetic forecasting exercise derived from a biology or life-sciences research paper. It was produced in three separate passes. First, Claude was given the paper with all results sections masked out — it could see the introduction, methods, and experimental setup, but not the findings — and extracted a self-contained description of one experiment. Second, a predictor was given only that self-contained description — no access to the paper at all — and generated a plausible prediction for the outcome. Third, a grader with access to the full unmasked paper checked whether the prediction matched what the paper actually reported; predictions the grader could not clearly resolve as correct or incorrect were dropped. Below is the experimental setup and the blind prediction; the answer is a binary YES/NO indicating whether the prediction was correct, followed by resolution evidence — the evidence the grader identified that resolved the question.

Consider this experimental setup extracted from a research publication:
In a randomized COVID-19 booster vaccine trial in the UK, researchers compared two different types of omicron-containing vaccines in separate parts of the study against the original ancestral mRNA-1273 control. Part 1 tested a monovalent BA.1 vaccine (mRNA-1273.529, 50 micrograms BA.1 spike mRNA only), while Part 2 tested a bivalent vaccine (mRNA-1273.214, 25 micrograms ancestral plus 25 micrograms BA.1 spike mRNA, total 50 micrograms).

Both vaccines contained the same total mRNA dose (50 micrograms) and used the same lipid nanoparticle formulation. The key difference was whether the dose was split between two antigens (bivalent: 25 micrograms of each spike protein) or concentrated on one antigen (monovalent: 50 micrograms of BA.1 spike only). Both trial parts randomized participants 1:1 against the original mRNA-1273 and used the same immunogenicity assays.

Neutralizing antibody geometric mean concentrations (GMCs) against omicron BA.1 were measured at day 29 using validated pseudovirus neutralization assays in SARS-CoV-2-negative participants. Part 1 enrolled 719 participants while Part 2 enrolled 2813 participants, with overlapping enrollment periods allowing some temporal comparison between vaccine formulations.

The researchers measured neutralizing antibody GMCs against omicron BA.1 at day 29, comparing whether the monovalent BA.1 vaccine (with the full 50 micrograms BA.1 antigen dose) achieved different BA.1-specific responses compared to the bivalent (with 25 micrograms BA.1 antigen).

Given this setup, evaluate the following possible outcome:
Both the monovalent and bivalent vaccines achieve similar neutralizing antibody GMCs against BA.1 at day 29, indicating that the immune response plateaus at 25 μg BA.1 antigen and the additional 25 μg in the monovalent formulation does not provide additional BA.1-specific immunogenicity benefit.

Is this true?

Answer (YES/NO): NO